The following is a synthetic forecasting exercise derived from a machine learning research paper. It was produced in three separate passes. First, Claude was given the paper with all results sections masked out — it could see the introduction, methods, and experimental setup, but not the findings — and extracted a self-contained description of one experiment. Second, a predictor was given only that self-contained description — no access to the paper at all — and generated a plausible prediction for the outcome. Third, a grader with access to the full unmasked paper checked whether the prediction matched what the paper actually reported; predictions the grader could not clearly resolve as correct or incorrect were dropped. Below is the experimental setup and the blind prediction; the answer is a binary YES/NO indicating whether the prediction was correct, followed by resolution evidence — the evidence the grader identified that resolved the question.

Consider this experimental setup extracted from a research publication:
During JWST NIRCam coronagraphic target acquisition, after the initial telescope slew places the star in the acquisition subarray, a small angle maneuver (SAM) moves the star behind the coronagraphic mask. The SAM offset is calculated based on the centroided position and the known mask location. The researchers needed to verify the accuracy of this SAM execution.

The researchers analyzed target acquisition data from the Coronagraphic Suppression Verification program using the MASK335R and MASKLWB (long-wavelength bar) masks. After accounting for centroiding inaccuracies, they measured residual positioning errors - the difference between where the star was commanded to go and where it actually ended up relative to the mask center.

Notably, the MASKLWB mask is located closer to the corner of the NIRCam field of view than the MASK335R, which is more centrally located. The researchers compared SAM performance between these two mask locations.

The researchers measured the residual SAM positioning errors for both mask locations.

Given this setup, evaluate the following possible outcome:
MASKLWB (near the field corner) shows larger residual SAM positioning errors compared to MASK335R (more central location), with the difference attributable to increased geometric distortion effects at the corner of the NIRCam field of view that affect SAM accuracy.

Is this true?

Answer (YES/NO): YES